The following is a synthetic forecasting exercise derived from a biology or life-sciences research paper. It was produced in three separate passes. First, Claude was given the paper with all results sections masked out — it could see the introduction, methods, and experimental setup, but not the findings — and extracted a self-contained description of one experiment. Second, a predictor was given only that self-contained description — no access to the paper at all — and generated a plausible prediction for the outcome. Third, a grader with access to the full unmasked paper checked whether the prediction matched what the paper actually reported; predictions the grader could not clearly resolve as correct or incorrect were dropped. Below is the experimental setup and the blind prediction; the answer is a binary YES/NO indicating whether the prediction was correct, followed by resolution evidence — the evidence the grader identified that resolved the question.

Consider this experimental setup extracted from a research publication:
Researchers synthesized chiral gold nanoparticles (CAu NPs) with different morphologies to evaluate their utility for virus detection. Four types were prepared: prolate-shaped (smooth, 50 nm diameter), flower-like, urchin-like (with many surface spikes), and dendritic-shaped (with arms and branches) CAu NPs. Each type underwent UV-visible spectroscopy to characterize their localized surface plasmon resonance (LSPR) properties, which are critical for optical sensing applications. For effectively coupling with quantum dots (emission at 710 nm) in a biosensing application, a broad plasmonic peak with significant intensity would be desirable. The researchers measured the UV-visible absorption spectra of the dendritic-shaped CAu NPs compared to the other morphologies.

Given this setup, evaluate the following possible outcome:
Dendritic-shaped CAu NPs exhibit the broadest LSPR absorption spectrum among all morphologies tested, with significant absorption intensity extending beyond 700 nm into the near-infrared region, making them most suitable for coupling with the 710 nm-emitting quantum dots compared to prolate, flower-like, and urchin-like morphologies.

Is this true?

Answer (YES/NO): NO